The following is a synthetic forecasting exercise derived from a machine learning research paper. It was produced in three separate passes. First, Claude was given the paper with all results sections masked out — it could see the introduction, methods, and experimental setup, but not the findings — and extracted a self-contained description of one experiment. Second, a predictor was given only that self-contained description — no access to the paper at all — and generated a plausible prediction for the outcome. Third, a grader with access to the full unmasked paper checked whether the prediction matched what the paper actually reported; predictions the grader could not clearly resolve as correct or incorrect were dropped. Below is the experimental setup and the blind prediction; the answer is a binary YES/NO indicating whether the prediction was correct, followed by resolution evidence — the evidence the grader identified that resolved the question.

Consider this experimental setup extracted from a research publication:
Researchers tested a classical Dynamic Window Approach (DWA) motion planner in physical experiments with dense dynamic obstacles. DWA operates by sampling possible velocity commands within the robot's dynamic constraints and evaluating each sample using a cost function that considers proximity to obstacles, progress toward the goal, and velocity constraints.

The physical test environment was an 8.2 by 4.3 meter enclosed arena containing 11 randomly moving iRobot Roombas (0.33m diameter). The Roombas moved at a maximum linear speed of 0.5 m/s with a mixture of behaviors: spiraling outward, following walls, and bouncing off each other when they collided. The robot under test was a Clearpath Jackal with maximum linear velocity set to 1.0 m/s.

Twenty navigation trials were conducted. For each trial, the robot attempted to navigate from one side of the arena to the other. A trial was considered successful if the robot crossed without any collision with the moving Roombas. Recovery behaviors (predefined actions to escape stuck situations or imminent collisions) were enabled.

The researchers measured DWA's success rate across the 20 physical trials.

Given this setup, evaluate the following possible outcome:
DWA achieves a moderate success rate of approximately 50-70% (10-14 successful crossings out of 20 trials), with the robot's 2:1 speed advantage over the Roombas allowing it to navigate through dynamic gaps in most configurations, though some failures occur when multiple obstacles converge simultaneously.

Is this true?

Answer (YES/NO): NO